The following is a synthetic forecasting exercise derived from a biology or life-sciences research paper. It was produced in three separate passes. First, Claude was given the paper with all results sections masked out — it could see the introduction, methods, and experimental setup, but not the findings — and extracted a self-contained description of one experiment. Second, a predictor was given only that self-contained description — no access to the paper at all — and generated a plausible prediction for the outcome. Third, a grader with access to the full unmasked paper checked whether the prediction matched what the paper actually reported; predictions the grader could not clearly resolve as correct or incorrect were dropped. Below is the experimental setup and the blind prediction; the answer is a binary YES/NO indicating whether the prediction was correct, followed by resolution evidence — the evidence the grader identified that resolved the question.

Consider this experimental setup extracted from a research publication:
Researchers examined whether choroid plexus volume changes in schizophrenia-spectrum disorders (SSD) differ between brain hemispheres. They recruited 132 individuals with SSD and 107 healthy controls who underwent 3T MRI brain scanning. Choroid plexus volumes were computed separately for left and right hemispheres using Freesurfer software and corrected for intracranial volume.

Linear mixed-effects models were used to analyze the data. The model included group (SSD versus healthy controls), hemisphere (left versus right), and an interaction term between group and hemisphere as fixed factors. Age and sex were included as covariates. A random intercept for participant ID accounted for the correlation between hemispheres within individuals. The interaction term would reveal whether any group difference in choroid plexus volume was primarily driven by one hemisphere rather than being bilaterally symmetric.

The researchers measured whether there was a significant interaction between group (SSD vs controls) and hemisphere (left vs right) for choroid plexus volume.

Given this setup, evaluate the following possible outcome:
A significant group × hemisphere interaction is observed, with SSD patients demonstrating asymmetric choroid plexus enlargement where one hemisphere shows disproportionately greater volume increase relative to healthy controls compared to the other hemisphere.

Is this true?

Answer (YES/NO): NO